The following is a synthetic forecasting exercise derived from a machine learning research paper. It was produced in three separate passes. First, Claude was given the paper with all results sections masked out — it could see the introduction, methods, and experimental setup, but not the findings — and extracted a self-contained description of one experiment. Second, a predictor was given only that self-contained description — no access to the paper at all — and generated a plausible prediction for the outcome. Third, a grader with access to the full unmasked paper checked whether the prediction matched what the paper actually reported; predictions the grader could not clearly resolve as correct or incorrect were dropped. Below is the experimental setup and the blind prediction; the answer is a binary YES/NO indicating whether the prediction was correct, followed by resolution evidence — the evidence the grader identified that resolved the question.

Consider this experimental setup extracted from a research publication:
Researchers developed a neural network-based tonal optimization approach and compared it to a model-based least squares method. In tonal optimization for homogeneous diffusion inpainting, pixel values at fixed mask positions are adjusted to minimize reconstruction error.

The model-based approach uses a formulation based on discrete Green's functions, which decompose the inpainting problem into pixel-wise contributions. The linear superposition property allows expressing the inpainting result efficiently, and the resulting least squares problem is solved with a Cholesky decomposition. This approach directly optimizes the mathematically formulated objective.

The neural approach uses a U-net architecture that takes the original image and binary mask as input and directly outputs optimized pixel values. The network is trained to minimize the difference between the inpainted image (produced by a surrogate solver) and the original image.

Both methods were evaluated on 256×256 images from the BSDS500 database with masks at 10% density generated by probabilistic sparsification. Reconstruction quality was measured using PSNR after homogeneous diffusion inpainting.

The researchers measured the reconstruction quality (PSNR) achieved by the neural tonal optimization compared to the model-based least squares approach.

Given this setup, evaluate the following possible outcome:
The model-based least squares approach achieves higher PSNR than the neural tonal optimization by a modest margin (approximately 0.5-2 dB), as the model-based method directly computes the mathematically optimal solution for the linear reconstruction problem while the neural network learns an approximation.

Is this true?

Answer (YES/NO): NO